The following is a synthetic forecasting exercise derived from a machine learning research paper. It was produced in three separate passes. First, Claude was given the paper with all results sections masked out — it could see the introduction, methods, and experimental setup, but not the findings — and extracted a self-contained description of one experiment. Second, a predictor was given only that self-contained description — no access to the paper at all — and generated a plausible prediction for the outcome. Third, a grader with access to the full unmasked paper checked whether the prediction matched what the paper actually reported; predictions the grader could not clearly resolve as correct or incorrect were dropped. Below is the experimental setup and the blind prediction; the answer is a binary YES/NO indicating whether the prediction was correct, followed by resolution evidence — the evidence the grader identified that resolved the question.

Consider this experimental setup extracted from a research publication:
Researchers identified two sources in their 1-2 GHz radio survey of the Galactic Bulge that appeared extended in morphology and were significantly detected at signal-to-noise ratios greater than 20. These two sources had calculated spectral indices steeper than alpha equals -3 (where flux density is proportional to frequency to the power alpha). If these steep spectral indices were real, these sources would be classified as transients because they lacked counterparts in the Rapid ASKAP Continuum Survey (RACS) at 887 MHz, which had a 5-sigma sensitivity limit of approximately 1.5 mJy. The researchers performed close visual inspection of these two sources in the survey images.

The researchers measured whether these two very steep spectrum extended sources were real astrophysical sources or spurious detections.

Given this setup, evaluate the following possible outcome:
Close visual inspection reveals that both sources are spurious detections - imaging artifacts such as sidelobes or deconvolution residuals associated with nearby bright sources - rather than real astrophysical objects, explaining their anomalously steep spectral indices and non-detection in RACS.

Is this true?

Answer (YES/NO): YES